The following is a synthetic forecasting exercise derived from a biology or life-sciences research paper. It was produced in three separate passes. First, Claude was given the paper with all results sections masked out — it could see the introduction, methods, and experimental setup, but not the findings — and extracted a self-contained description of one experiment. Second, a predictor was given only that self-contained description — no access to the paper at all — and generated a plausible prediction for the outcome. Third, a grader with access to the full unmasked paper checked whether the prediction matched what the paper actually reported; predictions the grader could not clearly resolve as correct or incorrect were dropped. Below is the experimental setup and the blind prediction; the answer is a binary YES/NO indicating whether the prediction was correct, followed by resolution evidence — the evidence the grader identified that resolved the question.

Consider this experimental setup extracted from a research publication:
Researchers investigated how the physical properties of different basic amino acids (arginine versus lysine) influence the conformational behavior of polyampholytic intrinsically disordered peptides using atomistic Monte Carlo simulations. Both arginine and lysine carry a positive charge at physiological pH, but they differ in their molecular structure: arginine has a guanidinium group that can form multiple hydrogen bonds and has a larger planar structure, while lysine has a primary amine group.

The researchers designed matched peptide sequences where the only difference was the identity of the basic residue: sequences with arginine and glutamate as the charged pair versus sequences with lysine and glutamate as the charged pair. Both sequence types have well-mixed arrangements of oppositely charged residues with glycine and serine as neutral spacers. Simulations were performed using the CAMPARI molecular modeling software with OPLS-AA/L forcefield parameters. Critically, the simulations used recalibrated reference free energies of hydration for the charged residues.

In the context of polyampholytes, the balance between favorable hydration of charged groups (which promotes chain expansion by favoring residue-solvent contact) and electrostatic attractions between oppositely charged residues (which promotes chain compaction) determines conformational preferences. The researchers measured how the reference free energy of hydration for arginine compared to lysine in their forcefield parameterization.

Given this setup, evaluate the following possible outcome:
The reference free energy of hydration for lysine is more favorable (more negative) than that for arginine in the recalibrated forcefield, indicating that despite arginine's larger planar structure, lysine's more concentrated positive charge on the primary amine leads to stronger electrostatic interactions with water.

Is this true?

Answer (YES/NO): YES